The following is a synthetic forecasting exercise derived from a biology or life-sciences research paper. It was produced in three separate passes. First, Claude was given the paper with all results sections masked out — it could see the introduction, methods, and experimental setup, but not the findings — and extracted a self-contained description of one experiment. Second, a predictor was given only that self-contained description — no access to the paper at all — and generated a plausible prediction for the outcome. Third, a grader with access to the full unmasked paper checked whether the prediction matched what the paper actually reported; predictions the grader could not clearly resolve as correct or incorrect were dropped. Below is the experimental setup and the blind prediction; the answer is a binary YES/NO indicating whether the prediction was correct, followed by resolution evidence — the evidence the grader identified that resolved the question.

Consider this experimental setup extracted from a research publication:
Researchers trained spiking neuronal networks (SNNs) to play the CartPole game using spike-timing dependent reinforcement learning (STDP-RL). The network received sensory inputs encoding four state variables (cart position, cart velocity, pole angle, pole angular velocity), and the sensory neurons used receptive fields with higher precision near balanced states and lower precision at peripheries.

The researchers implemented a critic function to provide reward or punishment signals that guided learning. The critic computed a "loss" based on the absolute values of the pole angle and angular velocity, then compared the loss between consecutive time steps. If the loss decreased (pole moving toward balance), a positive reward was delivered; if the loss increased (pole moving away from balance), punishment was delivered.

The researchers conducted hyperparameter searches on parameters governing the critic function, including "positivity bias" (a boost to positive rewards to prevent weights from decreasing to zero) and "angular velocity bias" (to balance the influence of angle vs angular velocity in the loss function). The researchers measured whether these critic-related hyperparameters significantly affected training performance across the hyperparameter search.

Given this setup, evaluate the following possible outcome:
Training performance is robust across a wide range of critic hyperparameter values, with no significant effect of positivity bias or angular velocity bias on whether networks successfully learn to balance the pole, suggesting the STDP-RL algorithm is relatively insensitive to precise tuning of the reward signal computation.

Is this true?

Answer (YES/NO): YES